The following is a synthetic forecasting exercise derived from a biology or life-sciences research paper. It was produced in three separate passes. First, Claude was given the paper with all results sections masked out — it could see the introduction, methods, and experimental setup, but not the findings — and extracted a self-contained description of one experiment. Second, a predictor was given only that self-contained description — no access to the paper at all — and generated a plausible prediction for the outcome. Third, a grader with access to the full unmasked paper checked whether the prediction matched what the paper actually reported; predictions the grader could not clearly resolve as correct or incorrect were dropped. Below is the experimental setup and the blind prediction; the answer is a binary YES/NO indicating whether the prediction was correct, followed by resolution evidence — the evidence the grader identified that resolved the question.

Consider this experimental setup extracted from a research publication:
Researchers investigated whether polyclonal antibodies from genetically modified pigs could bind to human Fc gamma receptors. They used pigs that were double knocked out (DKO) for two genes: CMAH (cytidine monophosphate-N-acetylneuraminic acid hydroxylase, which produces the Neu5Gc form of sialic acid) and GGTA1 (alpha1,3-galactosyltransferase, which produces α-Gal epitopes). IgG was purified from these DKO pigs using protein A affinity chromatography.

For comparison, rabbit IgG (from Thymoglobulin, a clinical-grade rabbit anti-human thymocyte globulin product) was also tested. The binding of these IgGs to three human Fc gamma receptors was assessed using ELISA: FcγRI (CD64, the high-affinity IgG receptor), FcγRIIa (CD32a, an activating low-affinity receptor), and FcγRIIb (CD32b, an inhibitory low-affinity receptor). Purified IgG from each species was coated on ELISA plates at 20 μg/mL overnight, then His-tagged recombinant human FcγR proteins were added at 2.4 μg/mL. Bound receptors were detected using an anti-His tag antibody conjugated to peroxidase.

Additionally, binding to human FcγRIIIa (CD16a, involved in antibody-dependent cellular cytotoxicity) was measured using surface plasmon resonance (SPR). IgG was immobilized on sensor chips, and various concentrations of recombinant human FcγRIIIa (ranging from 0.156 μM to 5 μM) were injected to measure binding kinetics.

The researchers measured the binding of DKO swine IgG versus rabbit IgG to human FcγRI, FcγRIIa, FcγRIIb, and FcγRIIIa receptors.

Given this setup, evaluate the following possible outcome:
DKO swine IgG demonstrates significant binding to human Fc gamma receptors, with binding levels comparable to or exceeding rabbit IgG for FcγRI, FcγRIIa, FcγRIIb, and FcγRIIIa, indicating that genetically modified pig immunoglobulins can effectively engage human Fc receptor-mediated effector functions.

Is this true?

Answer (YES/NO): NO